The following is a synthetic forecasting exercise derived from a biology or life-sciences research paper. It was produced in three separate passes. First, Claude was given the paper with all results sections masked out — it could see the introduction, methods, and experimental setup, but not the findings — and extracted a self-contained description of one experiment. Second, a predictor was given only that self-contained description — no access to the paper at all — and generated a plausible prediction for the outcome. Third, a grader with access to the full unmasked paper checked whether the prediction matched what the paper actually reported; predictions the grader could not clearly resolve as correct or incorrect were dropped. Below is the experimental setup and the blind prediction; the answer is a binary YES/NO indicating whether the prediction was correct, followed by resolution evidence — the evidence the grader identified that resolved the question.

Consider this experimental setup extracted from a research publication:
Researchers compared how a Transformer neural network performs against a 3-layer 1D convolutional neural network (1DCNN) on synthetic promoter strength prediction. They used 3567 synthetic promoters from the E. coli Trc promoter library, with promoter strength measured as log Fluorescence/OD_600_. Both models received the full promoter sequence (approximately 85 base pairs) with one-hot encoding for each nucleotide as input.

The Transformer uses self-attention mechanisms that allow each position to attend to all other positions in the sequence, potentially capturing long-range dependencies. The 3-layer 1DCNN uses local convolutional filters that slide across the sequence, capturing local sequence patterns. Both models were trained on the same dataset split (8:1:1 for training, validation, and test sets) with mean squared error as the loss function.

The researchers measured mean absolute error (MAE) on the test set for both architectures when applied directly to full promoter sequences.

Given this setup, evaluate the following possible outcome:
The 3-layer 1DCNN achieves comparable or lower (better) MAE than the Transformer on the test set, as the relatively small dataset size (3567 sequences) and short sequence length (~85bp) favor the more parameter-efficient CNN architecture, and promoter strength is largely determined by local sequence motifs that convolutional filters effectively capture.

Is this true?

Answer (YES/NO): YES